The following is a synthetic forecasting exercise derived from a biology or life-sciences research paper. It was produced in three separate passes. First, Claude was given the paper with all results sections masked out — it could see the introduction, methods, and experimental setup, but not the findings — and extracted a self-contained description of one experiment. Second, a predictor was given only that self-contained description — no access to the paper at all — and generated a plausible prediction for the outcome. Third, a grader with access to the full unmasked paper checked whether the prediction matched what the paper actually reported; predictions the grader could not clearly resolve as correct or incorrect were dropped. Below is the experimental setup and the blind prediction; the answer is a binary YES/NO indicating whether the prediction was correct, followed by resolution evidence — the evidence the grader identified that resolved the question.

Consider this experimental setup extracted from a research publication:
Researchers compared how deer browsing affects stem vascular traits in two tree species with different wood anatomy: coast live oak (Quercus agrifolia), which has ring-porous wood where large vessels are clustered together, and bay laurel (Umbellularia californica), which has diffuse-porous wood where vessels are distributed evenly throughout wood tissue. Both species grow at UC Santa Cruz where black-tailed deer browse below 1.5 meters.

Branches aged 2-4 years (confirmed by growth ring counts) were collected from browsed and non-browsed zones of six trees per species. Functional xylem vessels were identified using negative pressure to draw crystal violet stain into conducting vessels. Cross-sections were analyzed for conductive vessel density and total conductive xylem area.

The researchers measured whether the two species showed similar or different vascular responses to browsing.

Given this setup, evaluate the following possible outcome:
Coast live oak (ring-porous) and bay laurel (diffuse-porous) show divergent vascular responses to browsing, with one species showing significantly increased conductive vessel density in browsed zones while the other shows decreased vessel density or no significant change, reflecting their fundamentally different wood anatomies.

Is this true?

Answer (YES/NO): NO